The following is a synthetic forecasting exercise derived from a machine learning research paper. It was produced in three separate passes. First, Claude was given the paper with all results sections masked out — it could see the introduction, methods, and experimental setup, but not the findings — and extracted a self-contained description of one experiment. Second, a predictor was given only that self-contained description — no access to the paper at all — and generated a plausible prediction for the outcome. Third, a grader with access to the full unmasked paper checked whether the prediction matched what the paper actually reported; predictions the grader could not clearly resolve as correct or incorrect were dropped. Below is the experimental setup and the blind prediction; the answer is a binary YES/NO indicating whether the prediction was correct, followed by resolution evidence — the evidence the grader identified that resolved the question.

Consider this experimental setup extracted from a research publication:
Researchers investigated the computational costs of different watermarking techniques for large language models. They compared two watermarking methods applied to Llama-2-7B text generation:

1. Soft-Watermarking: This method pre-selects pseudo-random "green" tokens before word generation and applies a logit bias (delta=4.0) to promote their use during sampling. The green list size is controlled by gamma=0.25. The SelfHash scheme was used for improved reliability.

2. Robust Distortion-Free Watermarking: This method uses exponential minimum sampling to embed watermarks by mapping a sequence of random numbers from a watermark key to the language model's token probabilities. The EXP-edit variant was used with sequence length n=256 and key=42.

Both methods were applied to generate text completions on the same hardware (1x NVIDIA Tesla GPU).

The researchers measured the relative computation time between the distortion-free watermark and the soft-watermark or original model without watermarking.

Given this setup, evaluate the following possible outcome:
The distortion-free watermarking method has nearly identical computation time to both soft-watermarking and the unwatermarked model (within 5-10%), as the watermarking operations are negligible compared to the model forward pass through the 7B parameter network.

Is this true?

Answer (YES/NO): NO